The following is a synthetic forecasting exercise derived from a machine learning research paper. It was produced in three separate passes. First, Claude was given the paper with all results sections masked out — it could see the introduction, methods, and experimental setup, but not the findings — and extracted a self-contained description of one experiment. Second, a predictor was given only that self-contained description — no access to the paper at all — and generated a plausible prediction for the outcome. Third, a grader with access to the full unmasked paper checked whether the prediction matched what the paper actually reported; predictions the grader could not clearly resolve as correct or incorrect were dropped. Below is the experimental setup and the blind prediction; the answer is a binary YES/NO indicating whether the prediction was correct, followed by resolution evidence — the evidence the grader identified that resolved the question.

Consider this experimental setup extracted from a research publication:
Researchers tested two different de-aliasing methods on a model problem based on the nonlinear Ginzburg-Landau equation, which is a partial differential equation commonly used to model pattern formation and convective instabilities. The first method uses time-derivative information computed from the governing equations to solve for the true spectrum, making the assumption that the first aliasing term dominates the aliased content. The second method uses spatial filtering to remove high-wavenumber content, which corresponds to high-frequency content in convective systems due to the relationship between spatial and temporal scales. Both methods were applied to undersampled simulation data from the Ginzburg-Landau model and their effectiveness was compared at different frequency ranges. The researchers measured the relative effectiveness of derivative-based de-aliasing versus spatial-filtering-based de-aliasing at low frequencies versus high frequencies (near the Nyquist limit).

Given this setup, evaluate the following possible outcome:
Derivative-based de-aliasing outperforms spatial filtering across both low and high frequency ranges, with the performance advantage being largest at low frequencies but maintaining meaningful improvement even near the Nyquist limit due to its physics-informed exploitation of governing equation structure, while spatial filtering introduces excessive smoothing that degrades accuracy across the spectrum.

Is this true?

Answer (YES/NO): NO